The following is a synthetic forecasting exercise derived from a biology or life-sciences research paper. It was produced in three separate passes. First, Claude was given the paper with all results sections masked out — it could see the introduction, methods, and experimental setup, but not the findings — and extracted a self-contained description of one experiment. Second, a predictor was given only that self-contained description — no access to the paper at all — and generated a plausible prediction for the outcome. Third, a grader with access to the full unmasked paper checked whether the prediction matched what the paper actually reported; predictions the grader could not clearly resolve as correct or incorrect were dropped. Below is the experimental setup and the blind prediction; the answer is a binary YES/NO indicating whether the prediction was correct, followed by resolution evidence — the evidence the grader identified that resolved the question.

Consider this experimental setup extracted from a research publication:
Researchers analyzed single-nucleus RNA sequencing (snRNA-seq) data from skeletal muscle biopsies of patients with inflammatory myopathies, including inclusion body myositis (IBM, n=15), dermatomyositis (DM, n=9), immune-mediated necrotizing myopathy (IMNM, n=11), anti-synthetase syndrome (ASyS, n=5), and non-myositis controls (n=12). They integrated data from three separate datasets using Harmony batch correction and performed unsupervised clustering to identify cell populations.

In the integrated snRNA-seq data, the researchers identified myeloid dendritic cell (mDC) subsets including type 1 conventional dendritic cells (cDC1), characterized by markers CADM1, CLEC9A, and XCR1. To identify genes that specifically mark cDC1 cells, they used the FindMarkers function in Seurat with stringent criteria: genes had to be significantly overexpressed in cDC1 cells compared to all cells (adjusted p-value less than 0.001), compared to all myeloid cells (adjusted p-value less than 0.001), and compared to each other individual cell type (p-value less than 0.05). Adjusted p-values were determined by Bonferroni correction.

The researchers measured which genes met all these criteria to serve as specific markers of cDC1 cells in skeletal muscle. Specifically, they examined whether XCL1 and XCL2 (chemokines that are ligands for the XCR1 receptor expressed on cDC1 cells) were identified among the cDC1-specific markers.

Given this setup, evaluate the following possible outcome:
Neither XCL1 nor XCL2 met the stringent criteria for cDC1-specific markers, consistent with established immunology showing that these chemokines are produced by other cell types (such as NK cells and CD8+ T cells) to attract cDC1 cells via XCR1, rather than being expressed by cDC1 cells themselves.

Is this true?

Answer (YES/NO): YES